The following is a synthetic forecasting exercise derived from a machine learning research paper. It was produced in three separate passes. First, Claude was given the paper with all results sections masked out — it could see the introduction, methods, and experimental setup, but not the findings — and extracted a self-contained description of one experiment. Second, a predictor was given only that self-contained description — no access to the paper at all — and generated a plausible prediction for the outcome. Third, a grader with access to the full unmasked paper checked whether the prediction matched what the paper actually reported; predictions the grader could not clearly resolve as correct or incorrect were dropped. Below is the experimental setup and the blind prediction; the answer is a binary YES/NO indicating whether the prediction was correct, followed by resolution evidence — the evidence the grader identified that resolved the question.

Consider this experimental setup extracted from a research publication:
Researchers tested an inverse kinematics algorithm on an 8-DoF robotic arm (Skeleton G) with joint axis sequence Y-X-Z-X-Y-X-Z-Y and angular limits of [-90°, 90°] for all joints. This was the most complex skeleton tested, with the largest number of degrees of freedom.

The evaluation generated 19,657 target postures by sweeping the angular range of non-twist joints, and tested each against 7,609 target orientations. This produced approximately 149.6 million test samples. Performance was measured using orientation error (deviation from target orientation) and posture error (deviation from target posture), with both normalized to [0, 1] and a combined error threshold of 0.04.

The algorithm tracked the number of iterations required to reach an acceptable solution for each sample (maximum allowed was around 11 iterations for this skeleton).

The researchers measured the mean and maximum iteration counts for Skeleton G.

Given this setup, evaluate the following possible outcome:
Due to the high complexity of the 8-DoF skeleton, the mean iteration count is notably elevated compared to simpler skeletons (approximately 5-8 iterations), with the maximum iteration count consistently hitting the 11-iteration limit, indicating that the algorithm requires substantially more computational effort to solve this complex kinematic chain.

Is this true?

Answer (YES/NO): NO